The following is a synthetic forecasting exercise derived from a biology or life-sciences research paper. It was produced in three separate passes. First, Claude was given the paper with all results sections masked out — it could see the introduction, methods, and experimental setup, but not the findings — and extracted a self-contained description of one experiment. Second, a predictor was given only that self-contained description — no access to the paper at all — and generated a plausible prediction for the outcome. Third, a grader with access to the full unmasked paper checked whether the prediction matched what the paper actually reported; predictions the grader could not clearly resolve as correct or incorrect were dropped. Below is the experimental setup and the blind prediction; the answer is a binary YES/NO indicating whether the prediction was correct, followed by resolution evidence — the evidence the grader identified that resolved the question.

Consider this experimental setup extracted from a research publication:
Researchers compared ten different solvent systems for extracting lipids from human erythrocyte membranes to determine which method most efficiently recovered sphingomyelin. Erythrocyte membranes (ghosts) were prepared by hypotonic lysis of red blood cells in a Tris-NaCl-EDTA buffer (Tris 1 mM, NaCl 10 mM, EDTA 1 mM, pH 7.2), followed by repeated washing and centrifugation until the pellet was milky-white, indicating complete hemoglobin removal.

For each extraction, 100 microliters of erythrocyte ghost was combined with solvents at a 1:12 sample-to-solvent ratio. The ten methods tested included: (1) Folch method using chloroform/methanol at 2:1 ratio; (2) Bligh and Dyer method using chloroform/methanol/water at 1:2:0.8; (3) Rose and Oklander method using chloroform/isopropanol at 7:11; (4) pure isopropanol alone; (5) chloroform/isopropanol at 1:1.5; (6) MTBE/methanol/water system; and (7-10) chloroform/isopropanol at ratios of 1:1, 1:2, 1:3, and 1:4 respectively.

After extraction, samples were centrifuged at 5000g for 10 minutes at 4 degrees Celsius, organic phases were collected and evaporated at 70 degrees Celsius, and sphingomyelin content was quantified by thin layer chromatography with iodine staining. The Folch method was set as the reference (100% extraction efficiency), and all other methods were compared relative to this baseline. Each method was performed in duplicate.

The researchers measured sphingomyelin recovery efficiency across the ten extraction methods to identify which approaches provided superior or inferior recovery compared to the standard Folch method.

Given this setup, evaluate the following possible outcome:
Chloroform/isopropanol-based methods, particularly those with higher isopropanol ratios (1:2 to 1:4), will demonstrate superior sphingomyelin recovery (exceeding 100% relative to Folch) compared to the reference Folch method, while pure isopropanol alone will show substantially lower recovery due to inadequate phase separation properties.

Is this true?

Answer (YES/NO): NO